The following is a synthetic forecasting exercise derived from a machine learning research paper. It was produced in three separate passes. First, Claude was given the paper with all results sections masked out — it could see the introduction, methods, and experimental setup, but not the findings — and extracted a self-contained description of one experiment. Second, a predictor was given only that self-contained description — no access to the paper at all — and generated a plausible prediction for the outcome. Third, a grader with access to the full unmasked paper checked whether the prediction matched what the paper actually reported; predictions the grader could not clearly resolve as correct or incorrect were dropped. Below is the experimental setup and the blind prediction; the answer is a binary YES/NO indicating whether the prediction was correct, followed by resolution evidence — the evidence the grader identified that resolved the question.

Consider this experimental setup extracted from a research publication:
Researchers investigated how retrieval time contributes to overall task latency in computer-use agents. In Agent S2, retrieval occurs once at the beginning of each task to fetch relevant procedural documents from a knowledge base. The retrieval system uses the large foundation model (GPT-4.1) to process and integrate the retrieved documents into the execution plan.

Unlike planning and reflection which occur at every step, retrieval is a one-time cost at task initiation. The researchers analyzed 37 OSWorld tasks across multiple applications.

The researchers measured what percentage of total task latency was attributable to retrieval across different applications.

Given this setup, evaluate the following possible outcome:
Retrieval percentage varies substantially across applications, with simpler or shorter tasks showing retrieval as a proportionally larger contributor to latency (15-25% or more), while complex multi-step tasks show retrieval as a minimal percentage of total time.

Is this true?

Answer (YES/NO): NO